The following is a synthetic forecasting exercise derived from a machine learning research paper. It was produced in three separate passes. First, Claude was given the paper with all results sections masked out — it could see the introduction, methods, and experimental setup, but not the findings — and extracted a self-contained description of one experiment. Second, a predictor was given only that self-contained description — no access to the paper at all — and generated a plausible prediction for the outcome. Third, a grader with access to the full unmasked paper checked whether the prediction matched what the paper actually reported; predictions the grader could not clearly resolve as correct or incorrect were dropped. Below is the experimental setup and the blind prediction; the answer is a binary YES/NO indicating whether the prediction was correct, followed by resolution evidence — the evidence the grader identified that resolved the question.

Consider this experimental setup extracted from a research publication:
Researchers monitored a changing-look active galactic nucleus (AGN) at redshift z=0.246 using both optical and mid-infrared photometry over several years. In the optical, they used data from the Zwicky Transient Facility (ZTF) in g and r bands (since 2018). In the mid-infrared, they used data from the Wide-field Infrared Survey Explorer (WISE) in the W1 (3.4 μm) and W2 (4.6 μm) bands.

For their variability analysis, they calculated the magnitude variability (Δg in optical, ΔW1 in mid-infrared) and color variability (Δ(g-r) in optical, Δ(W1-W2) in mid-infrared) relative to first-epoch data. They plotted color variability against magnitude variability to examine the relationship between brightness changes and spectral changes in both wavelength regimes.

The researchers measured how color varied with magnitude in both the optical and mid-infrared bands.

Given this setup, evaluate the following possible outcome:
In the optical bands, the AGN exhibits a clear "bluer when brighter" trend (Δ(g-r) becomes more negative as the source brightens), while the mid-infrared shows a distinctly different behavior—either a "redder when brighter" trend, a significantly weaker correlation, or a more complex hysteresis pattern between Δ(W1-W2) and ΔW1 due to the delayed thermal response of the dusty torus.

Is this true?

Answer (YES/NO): YES